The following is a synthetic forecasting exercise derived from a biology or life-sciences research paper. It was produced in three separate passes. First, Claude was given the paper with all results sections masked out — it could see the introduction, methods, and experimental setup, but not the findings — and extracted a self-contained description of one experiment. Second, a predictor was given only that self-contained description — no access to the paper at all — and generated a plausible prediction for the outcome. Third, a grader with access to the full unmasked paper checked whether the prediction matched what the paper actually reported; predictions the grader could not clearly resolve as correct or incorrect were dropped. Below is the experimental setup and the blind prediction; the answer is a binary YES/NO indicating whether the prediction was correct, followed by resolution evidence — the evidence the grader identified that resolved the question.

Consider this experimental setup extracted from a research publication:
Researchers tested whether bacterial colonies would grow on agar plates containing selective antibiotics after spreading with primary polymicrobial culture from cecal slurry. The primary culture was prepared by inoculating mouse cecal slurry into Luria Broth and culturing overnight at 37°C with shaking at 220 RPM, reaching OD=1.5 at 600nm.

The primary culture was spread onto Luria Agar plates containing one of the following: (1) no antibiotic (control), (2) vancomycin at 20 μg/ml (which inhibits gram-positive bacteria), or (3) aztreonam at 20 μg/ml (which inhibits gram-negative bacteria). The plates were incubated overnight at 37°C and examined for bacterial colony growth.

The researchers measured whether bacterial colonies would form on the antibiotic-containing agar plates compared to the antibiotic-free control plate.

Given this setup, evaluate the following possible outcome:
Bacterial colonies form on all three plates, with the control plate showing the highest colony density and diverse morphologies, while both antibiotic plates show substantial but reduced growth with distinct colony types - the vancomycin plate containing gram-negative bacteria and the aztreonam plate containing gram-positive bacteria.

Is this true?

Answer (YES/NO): NO